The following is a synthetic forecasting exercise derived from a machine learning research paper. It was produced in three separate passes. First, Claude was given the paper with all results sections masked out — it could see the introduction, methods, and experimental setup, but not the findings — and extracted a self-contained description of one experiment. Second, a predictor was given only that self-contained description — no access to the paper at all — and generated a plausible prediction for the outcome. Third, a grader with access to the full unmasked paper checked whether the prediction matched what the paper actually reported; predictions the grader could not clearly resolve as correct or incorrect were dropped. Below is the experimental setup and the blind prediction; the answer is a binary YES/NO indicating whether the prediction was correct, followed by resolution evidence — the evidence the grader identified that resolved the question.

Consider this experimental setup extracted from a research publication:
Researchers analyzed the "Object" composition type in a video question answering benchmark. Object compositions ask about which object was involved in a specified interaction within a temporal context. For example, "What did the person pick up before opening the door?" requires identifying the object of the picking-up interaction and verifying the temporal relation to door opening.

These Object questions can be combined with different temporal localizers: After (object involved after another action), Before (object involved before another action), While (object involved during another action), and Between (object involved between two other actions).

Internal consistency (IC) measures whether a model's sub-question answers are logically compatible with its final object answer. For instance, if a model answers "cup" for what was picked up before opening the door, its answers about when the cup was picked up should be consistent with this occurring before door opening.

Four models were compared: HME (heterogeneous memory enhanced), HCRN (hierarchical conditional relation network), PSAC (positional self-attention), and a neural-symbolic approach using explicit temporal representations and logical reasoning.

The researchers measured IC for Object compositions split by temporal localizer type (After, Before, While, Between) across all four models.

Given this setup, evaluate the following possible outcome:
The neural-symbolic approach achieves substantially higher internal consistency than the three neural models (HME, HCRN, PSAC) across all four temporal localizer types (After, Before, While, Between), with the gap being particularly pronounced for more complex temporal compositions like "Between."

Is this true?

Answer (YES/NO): NO